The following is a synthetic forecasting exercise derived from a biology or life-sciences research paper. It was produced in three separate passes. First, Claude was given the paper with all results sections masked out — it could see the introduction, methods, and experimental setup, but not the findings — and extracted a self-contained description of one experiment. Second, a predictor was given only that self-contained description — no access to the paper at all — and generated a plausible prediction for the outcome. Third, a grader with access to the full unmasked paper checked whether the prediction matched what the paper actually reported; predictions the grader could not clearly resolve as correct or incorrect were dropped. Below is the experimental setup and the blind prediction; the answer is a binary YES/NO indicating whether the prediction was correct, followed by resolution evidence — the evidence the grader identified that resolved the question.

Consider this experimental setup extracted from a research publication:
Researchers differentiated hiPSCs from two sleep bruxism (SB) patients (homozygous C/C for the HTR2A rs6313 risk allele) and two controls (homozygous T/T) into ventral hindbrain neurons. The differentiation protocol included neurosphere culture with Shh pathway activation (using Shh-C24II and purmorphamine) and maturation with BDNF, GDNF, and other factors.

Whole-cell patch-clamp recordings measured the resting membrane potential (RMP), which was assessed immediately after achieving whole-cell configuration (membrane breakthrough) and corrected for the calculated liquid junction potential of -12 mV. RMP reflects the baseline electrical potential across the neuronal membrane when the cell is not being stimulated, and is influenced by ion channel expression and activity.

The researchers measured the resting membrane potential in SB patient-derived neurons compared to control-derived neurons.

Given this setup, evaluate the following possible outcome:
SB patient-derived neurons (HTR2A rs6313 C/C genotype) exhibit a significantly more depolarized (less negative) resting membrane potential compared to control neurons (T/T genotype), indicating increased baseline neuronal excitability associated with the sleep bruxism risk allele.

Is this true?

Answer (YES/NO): NO